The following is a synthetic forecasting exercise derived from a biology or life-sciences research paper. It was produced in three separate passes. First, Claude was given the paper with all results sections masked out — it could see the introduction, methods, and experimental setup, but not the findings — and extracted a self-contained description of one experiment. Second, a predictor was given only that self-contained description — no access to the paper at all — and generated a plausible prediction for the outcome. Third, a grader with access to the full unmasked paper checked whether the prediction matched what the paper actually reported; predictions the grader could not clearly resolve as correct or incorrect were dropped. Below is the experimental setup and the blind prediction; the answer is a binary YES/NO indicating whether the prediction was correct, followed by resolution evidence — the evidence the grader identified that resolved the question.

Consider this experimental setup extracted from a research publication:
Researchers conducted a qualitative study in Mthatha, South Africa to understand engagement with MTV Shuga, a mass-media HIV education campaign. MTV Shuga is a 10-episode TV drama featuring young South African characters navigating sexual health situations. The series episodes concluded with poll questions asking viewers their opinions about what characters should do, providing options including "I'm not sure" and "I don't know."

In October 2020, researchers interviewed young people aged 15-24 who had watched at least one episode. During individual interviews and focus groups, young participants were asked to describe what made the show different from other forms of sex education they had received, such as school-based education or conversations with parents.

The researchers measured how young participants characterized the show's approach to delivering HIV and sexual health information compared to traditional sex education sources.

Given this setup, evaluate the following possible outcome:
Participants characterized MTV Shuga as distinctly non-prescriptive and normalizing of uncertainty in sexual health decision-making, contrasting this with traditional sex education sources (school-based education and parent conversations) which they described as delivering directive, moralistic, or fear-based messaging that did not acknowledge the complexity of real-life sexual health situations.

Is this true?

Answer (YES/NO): YES